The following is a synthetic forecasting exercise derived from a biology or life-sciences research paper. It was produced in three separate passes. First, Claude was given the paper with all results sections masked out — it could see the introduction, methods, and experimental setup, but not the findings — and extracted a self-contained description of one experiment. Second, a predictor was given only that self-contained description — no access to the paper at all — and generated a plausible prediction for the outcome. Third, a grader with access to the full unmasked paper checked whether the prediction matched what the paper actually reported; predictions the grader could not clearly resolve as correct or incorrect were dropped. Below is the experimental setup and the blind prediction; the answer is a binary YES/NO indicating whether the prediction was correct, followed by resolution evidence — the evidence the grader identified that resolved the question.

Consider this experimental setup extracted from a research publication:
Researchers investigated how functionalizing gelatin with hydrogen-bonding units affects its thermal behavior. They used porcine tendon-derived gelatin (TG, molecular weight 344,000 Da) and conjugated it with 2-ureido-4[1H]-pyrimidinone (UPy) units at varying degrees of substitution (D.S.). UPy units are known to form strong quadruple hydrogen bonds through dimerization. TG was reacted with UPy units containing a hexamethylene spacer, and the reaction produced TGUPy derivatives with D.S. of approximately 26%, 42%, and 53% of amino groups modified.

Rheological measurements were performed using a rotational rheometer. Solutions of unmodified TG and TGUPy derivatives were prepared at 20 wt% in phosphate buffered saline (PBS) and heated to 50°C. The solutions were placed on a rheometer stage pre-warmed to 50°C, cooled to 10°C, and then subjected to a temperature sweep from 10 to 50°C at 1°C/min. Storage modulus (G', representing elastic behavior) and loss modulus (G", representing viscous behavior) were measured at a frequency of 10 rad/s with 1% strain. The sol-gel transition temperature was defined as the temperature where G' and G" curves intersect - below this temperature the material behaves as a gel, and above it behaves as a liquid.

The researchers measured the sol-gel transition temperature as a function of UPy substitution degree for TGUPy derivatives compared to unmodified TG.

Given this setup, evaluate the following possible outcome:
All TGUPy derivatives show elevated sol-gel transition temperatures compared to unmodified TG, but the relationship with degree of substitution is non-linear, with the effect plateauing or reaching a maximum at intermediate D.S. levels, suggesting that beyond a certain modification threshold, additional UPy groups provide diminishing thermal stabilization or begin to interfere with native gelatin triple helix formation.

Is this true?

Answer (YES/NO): NO